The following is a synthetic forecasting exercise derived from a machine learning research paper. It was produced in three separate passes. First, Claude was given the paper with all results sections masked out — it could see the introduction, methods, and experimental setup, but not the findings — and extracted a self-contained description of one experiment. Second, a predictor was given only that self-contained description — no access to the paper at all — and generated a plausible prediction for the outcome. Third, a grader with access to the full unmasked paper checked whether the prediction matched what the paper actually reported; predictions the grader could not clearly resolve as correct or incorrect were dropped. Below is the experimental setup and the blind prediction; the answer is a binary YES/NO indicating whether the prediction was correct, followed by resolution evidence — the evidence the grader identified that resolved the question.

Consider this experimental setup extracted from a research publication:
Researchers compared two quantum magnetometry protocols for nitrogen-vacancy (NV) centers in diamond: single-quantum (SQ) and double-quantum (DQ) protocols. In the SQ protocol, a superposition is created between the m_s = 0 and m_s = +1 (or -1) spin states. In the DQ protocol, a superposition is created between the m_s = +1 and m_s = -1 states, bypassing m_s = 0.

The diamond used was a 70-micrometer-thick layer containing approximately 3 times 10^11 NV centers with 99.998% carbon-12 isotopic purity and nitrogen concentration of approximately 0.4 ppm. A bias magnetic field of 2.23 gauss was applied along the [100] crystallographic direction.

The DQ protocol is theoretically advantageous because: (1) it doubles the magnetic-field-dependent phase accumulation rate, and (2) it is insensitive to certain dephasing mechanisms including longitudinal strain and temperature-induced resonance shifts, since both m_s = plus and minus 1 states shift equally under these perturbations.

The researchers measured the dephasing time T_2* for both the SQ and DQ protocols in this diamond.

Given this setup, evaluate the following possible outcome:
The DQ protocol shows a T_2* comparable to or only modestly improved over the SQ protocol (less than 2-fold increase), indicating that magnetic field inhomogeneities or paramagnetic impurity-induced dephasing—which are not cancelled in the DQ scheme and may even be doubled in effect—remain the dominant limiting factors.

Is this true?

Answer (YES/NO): YES